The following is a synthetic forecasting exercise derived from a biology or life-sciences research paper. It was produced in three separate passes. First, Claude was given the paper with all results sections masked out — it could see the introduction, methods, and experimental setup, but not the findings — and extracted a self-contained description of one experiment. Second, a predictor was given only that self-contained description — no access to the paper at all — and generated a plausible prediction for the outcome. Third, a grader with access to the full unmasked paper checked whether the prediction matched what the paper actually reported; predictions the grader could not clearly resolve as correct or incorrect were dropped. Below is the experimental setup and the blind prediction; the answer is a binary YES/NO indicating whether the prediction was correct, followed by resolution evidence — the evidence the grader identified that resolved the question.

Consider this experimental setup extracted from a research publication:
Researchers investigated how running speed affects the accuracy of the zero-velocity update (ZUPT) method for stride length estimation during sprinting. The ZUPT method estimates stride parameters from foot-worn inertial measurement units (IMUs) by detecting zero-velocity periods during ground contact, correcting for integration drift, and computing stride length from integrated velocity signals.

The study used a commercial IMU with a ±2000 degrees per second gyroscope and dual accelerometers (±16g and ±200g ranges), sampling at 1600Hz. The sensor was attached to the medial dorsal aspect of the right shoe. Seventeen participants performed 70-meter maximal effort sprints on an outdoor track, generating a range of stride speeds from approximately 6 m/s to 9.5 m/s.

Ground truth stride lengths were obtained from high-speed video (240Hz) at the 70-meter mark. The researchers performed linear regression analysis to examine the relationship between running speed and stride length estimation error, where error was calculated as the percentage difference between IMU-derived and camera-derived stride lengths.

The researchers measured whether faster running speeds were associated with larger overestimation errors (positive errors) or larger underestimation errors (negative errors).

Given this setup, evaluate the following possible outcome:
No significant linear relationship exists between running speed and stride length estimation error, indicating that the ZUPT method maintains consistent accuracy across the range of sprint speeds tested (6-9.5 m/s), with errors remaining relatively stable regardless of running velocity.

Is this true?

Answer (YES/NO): NO